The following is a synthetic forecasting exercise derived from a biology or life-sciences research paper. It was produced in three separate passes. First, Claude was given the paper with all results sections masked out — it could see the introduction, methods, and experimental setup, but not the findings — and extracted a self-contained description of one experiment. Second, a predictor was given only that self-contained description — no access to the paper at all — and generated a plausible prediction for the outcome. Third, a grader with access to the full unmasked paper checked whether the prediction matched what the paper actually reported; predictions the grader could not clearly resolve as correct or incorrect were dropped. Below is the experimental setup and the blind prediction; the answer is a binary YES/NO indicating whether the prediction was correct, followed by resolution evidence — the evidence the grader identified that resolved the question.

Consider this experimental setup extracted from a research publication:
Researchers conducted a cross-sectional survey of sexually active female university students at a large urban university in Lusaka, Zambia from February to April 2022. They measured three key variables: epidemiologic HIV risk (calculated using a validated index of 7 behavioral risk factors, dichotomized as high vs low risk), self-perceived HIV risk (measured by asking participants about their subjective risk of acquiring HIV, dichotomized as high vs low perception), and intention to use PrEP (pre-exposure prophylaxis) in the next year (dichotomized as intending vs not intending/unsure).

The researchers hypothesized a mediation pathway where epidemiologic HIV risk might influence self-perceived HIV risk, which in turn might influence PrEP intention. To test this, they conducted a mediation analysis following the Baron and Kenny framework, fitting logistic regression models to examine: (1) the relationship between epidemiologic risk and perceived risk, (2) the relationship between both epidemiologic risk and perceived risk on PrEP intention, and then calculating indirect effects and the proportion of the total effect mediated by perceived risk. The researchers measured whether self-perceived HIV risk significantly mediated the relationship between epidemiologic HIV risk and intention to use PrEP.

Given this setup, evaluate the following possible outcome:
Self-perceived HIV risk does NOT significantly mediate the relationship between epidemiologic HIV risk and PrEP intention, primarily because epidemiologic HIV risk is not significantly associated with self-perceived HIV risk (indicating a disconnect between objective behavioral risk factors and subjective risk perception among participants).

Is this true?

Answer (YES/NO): NO